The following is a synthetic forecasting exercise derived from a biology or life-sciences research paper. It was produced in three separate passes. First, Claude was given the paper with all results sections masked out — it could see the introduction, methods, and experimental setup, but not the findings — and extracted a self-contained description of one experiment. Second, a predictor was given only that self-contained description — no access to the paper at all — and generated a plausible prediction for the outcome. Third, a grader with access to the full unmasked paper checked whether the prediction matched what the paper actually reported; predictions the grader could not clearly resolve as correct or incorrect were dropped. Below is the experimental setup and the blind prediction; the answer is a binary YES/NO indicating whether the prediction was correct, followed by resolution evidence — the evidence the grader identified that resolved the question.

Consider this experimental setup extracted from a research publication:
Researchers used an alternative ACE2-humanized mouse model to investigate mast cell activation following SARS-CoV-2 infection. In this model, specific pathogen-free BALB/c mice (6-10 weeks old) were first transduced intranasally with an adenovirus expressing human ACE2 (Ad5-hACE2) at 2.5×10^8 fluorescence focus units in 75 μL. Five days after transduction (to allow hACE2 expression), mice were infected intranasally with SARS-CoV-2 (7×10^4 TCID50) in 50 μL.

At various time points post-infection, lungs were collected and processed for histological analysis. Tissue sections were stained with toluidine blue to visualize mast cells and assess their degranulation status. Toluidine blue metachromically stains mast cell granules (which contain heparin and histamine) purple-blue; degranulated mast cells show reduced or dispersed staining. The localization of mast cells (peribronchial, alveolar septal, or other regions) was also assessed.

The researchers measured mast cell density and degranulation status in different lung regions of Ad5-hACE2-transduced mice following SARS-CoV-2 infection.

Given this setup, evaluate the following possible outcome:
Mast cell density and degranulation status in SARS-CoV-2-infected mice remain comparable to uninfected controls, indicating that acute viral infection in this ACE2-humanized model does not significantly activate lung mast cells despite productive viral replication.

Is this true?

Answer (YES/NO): NO